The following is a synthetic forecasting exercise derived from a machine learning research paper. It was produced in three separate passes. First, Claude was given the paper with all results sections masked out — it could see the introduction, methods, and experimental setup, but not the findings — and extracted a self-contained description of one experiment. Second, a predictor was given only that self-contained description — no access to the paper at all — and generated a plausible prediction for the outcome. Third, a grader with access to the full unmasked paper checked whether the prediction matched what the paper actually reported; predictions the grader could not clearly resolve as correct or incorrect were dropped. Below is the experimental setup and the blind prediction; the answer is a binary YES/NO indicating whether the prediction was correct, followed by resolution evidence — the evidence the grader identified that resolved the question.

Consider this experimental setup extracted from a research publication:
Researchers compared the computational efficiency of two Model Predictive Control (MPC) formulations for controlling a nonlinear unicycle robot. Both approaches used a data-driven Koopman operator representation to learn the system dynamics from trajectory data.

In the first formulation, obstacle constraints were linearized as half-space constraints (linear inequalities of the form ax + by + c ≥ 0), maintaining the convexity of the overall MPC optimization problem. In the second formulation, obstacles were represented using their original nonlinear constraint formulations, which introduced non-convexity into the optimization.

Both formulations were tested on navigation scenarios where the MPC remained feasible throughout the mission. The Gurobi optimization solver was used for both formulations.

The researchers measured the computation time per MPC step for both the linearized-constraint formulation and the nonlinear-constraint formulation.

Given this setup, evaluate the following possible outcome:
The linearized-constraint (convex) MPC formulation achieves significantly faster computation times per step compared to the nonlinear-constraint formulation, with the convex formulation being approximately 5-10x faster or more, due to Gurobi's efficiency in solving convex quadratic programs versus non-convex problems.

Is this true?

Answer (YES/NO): NO